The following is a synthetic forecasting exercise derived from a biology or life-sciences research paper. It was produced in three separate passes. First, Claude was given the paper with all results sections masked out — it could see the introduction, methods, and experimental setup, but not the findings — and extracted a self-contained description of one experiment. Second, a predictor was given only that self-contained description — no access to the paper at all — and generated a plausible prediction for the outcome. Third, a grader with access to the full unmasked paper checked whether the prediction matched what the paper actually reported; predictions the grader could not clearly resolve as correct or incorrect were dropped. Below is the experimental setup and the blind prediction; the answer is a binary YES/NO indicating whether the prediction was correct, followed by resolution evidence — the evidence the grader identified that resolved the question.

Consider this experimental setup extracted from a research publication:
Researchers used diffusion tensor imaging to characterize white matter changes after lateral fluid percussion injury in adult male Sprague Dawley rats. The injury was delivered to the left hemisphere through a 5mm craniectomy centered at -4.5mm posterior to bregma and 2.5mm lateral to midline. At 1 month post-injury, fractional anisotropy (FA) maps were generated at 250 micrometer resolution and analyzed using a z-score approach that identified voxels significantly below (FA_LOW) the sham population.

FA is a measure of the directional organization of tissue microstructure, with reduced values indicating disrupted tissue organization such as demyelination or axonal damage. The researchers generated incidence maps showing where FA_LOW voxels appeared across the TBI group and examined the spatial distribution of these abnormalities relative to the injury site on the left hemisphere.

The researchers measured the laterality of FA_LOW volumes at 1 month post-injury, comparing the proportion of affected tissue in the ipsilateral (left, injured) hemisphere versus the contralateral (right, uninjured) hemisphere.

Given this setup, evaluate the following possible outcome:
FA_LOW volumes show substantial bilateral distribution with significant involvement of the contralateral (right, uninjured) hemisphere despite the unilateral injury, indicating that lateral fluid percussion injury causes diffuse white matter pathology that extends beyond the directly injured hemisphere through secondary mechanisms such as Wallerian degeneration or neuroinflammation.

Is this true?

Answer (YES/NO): NO